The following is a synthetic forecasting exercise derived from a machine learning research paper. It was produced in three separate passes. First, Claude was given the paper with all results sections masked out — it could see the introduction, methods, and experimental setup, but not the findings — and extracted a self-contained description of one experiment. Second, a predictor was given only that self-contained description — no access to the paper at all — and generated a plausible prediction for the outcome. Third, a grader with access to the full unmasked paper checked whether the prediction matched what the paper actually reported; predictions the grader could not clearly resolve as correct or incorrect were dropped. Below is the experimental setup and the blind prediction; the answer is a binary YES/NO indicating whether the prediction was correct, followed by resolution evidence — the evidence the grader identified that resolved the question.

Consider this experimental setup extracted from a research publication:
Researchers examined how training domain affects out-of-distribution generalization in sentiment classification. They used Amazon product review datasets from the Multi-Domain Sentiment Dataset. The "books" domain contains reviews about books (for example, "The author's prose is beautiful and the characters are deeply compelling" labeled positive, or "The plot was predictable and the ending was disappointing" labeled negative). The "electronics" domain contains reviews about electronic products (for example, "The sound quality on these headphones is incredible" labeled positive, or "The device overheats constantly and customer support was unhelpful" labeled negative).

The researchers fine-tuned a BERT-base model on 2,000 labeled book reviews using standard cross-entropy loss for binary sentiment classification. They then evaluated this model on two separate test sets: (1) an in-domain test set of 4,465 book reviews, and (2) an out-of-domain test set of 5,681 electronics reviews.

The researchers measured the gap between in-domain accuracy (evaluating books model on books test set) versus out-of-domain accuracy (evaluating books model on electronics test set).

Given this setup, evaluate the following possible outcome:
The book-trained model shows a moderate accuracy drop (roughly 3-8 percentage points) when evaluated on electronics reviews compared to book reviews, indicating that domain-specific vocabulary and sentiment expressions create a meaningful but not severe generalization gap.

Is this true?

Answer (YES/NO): NO